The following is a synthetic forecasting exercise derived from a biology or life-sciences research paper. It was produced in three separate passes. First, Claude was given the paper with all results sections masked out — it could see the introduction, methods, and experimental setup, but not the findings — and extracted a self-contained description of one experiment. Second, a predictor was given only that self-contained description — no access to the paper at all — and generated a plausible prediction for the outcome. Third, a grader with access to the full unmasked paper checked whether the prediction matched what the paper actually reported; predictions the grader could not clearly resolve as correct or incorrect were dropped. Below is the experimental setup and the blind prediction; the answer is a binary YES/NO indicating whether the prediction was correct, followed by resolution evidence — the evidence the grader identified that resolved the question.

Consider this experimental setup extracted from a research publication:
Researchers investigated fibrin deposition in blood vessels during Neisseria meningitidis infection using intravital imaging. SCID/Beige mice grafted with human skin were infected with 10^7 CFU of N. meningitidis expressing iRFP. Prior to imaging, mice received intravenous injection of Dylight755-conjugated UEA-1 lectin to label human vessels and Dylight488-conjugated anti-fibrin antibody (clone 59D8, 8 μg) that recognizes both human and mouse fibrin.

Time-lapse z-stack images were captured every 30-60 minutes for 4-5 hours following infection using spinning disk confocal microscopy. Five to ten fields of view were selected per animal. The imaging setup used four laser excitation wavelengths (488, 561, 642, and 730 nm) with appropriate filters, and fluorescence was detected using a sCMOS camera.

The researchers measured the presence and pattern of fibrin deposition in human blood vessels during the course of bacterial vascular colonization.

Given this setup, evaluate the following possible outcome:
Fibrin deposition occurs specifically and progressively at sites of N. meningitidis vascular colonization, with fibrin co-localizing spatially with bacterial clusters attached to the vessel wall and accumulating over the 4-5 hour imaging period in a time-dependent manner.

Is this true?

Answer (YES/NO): YES